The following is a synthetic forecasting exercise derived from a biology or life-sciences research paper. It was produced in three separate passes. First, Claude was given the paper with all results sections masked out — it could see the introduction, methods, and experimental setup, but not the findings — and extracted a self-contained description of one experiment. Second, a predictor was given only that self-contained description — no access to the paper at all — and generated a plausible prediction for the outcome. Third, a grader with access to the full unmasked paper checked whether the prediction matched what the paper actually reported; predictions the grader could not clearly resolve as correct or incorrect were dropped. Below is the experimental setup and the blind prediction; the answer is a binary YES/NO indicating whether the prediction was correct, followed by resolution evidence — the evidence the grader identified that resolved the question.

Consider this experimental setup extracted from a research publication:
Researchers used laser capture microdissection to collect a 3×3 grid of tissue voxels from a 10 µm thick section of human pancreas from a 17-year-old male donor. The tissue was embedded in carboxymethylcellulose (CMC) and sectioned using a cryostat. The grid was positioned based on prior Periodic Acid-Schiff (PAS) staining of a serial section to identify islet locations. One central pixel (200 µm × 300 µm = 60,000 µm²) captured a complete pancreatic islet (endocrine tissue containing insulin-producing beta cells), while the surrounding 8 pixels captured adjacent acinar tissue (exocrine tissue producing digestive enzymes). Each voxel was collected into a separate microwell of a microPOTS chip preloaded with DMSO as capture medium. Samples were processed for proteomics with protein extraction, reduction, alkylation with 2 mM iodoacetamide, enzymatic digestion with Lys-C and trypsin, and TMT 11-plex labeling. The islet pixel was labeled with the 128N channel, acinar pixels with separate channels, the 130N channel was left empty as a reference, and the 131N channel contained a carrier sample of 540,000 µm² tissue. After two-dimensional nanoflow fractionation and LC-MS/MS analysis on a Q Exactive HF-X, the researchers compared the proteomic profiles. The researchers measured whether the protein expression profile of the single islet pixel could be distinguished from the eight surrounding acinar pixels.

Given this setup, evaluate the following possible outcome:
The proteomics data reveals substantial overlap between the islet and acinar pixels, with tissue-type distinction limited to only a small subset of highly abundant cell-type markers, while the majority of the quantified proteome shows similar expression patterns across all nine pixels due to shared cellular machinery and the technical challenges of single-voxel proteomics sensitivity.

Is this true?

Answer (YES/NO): NO